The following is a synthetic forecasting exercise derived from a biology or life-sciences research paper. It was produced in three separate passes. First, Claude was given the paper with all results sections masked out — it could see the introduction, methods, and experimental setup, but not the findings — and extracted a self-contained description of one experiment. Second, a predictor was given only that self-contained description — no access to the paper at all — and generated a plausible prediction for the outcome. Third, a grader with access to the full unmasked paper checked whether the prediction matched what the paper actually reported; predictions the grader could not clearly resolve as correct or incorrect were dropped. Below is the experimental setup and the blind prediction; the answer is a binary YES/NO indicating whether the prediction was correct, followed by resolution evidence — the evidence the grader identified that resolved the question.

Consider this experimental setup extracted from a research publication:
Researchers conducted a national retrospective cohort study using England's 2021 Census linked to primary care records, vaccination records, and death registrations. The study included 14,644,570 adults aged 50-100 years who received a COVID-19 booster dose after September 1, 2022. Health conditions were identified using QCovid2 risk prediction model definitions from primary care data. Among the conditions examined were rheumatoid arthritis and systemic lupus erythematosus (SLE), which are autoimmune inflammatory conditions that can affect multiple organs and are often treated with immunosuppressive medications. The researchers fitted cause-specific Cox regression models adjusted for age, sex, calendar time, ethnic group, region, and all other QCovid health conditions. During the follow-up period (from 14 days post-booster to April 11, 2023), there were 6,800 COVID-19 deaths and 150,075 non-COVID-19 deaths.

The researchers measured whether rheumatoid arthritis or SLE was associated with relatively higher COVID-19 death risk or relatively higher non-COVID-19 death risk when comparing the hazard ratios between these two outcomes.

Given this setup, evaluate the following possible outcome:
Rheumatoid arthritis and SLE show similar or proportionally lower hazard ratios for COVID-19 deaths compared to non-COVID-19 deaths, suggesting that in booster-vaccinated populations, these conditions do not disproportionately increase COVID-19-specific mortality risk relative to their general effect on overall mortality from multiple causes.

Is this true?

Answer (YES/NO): NO